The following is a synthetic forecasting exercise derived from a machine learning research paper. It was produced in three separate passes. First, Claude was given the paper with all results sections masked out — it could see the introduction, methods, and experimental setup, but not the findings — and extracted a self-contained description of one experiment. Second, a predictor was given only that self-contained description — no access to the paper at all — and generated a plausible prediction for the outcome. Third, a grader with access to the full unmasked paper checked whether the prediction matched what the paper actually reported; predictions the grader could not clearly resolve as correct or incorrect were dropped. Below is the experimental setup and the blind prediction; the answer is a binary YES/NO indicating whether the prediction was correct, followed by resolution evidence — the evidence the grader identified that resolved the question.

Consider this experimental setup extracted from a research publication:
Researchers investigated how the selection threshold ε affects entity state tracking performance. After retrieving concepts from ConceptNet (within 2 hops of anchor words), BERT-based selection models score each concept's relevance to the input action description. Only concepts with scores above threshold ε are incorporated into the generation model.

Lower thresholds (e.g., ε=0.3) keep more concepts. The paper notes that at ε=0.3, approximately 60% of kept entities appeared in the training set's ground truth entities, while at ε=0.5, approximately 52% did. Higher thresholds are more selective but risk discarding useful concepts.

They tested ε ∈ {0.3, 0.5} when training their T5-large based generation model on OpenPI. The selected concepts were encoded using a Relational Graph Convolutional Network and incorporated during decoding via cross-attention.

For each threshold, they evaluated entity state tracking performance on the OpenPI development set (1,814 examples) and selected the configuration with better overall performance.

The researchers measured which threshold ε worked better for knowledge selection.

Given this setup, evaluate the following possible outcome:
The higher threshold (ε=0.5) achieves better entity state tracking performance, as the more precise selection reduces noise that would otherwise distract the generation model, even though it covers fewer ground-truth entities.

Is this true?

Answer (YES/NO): YES